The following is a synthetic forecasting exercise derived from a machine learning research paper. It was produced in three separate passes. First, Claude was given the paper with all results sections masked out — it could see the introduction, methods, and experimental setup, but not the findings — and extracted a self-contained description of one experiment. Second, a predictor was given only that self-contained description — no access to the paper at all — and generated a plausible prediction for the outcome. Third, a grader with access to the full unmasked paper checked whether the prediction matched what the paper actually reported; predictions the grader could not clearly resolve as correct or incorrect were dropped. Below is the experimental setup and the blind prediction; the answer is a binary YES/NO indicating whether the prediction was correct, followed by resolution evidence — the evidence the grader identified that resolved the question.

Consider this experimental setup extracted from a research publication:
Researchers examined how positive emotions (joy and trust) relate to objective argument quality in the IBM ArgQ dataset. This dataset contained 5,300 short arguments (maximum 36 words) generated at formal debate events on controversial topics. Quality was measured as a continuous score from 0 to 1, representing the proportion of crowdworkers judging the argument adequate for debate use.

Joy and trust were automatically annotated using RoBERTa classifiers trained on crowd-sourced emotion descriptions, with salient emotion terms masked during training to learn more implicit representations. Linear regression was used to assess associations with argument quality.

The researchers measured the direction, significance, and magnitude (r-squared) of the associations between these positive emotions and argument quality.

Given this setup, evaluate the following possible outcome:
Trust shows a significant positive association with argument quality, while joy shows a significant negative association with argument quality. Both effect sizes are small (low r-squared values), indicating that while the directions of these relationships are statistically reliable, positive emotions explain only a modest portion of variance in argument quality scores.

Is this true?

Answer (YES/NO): NO